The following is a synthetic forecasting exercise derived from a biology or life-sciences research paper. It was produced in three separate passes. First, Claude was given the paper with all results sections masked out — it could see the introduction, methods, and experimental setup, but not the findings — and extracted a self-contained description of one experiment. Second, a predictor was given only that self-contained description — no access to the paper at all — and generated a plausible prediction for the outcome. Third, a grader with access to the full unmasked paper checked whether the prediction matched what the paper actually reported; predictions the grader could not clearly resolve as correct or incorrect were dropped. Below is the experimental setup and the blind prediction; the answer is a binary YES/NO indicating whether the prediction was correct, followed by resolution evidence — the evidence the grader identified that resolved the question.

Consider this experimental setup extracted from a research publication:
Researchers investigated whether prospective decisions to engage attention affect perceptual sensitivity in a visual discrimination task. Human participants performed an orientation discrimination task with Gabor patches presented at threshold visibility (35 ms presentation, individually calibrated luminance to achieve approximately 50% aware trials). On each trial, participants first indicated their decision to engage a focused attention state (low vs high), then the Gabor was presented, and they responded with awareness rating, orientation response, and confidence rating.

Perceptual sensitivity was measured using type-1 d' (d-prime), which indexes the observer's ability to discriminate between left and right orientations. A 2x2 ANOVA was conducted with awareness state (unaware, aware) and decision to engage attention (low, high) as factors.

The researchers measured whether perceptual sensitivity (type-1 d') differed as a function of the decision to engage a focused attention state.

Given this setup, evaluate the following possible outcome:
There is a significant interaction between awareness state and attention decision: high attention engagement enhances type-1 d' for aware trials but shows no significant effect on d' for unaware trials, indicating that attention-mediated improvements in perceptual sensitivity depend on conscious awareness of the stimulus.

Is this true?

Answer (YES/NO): NO